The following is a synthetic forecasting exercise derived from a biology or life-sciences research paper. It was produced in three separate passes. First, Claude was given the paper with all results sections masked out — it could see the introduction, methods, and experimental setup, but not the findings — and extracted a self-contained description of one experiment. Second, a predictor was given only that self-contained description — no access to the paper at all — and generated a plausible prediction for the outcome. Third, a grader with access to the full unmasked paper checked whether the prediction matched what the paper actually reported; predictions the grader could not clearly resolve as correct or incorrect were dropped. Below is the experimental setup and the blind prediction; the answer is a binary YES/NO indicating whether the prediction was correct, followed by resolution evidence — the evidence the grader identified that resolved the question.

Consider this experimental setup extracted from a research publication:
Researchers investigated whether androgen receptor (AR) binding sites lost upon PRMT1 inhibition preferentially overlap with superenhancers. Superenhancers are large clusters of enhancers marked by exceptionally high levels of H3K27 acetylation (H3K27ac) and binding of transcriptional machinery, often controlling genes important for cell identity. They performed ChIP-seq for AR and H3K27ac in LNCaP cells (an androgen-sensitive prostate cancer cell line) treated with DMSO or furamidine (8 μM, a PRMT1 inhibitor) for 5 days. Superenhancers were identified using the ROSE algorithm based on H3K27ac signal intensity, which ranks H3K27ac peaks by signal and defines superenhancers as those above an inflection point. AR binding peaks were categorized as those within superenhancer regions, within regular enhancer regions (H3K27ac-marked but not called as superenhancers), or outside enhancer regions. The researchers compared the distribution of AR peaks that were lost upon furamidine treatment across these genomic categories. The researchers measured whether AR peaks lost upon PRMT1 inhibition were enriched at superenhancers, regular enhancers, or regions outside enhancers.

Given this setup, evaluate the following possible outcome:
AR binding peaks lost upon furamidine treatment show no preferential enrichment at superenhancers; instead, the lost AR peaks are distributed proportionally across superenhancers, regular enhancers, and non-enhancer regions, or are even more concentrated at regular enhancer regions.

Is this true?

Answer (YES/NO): NO